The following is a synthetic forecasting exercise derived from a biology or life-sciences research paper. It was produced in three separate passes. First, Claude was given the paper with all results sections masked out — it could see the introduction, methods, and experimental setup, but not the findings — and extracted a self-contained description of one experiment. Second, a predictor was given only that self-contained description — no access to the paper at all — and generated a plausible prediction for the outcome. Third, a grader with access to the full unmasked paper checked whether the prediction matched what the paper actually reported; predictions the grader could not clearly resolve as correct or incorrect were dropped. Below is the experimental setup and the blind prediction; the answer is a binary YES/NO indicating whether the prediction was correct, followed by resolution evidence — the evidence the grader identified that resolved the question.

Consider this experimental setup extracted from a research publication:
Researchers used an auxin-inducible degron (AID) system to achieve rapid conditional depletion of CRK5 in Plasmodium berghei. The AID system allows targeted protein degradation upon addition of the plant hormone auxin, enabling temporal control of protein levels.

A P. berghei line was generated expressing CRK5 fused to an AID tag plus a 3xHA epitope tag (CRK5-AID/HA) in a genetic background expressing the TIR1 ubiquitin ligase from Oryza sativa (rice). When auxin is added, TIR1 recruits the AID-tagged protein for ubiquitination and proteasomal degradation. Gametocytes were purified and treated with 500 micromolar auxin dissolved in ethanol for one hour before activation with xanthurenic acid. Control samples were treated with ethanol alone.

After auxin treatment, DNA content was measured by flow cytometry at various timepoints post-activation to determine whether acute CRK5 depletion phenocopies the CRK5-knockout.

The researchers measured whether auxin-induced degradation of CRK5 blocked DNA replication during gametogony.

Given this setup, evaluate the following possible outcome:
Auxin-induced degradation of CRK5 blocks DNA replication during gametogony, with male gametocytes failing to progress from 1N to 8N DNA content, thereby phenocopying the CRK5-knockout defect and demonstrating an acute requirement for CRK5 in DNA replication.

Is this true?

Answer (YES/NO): NO